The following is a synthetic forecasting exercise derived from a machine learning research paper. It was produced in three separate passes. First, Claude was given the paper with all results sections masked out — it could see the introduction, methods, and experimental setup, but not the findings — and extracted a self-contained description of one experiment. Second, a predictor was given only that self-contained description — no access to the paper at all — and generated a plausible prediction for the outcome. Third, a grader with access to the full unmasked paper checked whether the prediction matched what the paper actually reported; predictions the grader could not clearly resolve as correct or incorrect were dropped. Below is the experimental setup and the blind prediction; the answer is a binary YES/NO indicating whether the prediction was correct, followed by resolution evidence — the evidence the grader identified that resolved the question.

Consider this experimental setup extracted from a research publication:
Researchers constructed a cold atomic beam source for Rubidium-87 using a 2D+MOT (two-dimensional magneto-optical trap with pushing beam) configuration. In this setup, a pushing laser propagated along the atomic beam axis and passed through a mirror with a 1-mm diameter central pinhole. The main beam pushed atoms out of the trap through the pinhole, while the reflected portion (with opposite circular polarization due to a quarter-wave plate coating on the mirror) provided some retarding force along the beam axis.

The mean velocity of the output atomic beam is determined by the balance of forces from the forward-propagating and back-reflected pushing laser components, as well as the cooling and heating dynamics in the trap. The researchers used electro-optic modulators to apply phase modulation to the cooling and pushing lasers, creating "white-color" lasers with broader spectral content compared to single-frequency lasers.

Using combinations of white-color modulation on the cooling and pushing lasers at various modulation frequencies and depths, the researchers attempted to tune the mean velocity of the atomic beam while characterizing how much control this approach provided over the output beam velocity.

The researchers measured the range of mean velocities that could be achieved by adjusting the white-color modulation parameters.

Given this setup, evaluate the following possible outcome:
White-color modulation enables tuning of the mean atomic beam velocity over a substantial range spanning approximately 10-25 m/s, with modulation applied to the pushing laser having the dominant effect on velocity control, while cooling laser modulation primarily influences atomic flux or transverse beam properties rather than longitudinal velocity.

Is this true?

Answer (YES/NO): NO